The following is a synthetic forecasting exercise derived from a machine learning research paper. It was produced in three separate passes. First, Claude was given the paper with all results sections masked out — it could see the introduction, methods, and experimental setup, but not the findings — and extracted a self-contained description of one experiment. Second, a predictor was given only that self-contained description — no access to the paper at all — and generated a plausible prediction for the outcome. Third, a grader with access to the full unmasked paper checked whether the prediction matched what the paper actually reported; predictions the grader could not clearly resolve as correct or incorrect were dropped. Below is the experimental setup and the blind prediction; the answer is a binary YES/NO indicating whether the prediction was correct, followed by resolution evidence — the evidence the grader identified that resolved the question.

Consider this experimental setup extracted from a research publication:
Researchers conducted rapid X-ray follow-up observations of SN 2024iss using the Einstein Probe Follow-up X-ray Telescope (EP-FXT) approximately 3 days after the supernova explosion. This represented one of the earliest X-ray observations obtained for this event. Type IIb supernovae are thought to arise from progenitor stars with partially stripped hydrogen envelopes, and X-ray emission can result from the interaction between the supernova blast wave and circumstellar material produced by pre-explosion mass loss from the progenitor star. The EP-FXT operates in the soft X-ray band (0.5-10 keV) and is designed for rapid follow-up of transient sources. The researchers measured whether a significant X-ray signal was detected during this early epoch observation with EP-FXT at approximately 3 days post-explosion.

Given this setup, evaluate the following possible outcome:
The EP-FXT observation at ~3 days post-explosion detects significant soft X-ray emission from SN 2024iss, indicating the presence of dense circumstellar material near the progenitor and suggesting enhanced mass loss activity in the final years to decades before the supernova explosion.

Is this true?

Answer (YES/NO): YES